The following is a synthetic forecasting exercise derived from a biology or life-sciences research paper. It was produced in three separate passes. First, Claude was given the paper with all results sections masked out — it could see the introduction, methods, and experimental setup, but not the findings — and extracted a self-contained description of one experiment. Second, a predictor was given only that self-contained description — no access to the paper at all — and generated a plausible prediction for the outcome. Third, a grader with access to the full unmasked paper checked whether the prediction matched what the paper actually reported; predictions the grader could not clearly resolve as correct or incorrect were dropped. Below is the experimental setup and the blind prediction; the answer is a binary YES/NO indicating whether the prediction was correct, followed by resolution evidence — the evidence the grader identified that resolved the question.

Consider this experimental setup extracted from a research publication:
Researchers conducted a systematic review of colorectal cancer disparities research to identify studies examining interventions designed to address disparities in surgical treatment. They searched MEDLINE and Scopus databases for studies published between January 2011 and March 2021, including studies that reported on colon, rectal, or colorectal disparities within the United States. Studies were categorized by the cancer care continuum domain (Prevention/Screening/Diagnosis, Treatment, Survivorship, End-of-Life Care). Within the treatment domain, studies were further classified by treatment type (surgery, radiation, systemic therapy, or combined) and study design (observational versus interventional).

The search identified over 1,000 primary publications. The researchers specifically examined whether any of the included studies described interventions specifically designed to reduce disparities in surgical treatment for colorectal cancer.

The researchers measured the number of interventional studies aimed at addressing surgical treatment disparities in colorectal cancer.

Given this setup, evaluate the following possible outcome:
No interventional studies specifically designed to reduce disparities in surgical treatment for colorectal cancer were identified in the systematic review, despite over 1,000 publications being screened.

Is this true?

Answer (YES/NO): YES